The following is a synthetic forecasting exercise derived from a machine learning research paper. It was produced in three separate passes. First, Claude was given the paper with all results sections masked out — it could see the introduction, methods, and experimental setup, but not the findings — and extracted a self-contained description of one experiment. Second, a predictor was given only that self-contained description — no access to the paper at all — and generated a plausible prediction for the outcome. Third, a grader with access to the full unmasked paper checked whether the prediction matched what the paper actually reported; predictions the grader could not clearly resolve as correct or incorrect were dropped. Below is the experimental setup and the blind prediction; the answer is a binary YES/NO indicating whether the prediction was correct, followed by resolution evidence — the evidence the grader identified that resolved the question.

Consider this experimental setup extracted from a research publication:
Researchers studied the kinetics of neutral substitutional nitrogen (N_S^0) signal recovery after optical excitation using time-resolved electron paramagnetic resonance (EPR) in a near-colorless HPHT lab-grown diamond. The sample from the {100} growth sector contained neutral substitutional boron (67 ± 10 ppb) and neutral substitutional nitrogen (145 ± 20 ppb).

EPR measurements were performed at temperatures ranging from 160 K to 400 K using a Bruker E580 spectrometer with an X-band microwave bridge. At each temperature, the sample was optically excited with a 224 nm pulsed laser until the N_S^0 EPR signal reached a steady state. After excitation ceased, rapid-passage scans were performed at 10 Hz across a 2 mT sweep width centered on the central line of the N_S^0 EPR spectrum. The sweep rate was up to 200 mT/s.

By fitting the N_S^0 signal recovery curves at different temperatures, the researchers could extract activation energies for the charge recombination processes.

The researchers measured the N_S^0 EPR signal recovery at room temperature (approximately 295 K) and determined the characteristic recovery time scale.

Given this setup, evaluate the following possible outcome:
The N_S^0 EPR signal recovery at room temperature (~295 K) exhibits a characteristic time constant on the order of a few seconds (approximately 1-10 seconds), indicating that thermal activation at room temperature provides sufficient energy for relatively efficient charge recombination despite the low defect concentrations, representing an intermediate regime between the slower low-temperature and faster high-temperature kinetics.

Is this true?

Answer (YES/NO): NO